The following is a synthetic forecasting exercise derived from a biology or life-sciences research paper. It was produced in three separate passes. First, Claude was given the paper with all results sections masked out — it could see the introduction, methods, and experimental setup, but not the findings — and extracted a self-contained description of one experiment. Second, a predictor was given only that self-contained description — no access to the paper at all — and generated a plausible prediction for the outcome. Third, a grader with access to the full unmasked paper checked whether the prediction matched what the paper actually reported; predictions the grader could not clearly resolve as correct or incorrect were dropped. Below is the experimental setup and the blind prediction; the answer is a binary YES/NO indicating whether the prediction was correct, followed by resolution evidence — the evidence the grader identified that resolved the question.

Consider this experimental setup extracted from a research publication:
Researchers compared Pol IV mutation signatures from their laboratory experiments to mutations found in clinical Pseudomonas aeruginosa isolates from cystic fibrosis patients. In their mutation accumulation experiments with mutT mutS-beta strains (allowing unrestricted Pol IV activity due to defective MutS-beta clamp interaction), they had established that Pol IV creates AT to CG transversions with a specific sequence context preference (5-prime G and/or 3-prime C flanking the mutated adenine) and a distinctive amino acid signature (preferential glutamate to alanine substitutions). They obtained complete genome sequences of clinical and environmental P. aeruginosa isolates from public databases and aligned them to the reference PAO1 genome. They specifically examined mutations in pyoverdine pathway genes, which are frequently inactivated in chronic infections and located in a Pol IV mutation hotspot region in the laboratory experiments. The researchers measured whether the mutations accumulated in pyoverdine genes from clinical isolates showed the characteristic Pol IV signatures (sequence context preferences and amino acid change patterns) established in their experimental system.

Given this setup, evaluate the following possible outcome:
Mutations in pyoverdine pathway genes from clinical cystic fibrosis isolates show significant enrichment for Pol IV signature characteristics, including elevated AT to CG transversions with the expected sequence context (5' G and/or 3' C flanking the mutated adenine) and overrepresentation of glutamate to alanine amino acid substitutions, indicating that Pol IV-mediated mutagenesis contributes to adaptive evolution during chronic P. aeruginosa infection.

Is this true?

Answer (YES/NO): YES